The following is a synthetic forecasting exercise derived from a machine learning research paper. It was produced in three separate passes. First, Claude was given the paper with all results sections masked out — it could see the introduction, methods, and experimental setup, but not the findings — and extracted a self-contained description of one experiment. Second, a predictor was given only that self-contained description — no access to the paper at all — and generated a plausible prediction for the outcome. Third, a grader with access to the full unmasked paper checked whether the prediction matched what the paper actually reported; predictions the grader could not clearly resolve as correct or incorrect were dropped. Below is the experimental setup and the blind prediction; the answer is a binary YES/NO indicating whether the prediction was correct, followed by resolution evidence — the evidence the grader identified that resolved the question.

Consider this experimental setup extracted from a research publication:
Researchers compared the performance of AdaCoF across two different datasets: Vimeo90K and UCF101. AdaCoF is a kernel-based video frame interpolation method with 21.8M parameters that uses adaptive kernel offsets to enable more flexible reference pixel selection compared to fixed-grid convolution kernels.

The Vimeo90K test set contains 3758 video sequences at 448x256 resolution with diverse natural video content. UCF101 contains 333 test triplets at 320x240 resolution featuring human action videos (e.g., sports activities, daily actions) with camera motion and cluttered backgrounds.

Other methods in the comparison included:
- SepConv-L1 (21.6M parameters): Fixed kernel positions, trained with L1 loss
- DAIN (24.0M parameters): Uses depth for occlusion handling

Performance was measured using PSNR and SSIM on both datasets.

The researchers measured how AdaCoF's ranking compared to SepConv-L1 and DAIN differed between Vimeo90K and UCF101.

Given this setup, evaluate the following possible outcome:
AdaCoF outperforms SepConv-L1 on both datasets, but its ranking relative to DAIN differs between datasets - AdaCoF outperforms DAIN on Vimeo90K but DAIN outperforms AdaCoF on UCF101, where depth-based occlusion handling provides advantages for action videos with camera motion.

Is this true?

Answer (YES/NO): NO